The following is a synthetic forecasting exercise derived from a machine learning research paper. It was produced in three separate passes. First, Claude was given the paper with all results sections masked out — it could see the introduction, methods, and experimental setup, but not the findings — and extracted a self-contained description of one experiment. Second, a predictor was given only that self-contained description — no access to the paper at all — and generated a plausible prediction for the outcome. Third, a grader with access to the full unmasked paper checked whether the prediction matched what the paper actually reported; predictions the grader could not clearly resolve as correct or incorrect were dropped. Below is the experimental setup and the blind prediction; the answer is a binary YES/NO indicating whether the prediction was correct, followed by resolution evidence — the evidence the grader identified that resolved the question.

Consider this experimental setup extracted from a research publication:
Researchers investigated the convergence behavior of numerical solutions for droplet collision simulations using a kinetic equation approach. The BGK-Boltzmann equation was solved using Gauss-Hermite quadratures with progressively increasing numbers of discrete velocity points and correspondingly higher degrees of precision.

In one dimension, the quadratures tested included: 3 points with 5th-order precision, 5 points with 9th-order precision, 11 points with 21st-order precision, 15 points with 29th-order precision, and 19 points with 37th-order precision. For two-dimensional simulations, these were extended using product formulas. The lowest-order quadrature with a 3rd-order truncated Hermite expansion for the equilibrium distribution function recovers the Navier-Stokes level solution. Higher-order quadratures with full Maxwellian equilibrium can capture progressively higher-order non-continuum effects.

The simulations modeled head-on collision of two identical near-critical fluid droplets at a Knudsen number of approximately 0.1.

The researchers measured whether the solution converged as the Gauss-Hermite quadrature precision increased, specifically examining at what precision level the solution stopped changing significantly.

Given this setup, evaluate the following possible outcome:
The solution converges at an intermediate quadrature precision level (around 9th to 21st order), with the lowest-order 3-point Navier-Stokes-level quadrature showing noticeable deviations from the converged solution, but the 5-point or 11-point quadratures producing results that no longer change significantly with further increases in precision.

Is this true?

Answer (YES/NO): NO